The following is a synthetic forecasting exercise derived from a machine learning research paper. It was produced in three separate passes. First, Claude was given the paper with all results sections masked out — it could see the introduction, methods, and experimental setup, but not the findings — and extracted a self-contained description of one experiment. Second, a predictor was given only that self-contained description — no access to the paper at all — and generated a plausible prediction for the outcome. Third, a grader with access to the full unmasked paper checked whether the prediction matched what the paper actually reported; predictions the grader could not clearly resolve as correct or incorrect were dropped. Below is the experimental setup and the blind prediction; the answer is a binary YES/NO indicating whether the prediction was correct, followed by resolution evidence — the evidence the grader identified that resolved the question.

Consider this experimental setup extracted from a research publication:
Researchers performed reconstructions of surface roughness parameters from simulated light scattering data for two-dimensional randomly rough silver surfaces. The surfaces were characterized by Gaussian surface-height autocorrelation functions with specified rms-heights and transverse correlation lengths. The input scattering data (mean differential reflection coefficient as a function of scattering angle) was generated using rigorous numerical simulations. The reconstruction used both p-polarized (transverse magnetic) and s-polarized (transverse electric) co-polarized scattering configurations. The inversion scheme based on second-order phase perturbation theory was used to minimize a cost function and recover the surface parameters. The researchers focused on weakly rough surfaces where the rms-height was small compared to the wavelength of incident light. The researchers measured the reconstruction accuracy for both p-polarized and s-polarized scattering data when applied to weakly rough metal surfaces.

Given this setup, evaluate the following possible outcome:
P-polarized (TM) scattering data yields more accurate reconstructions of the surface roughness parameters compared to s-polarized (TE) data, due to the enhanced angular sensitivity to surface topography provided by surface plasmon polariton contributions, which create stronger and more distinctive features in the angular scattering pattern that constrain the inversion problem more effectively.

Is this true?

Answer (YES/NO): NO